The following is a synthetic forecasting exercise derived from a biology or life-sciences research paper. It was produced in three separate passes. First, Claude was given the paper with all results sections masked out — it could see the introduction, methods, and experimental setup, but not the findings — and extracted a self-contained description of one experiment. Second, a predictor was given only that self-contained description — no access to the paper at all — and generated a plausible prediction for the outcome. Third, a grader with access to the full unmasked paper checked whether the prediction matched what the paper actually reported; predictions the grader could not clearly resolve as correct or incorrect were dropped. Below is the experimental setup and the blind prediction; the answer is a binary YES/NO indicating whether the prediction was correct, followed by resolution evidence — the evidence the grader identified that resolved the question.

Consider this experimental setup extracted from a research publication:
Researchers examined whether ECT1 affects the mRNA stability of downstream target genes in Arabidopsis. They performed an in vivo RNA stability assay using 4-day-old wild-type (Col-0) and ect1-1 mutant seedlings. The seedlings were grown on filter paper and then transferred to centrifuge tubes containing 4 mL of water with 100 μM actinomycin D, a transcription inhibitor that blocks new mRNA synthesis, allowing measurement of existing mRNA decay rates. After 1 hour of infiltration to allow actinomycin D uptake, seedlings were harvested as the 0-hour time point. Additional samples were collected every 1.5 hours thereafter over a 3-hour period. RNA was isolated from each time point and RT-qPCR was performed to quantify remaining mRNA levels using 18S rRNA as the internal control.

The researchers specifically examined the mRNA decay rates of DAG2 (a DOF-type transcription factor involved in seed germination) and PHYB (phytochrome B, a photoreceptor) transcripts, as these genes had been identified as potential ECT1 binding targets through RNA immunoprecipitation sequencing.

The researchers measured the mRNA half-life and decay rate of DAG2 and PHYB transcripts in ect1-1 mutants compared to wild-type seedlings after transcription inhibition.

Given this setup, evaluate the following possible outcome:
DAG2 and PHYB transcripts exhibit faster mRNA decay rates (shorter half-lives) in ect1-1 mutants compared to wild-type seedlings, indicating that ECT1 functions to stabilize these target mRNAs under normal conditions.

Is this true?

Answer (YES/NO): YES